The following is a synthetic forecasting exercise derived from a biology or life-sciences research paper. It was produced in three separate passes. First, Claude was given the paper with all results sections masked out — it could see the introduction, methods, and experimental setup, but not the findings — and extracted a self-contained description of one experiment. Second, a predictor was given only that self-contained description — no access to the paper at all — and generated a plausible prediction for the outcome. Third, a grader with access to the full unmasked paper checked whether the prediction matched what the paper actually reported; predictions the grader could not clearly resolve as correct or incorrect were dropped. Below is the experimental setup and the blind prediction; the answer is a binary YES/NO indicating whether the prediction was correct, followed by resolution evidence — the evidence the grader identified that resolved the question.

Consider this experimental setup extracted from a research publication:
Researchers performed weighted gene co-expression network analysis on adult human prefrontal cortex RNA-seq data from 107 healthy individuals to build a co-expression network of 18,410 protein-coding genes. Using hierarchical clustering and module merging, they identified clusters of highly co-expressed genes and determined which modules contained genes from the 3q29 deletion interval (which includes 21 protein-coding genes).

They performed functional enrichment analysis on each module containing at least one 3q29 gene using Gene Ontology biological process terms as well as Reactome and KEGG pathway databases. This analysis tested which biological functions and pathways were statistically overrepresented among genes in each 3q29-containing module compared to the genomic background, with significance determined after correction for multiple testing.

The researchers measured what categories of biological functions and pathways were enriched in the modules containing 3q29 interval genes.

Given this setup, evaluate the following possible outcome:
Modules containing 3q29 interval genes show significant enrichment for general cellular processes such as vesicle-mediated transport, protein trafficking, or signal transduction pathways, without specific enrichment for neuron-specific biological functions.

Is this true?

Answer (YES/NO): NO